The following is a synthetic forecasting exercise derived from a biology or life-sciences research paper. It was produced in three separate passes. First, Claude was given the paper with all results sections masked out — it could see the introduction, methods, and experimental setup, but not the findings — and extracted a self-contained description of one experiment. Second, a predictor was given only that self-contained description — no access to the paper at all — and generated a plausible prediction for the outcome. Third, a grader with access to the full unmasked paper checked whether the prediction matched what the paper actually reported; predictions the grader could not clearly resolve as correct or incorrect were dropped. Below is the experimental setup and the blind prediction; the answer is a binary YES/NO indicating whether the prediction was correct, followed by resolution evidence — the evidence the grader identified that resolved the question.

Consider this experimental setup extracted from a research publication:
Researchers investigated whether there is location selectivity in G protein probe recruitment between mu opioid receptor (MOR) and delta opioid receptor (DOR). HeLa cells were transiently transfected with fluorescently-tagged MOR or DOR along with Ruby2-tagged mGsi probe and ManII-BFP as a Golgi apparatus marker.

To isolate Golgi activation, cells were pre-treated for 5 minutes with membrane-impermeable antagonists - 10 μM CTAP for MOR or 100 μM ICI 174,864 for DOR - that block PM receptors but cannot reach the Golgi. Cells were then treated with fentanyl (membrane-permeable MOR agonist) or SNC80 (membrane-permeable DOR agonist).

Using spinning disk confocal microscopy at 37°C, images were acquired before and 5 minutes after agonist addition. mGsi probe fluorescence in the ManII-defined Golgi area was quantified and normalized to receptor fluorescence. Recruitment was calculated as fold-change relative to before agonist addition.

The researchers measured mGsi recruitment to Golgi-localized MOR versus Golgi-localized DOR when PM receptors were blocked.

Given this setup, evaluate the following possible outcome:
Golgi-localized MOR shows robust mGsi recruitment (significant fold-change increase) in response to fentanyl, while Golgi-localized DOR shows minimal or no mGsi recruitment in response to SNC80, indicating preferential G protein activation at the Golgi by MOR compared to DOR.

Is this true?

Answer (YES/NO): NO